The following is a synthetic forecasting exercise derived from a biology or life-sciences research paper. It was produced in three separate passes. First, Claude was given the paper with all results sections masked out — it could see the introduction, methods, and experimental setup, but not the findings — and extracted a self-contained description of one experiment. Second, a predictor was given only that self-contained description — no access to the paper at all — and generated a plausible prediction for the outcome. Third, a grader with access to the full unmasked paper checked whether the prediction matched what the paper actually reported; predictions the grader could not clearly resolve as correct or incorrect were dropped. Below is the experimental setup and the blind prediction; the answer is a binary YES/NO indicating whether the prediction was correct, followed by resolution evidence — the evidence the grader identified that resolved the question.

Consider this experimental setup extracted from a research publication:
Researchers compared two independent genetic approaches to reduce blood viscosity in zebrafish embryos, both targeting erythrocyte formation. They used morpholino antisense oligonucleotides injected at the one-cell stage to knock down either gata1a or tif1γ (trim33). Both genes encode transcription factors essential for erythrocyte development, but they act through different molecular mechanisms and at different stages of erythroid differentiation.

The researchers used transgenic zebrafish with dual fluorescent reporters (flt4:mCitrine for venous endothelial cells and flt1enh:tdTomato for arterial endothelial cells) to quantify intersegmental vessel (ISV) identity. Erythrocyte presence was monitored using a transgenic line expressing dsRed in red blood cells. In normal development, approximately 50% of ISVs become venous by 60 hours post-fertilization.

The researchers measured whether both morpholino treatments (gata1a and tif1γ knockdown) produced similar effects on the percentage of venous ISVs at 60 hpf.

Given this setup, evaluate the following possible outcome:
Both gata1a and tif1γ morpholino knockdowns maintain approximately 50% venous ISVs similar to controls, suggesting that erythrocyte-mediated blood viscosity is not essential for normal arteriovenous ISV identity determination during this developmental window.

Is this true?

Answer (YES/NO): NO